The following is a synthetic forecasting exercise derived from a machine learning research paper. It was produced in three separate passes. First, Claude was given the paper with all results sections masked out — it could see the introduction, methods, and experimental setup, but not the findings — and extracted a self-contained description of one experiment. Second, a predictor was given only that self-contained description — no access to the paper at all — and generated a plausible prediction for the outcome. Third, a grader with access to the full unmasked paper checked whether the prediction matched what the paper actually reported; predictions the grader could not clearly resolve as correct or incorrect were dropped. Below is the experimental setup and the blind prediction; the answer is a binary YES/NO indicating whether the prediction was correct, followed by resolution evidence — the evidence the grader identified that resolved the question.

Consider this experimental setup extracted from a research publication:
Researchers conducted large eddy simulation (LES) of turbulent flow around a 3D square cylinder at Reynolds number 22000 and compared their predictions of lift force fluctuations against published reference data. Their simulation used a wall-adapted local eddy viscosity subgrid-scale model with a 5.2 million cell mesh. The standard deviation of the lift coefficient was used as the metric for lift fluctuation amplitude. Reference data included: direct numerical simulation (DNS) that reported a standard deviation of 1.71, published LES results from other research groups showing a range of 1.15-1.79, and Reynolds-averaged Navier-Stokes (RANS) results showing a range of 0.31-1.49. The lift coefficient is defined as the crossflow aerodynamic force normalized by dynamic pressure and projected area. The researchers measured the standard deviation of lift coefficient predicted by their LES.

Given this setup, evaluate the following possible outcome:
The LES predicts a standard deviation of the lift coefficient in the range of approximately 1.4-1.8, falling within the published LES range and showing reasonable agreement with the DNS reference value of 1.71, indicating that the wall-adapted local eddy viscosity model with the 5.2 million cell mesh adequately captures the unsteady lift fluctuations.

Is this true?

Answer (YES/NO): NO